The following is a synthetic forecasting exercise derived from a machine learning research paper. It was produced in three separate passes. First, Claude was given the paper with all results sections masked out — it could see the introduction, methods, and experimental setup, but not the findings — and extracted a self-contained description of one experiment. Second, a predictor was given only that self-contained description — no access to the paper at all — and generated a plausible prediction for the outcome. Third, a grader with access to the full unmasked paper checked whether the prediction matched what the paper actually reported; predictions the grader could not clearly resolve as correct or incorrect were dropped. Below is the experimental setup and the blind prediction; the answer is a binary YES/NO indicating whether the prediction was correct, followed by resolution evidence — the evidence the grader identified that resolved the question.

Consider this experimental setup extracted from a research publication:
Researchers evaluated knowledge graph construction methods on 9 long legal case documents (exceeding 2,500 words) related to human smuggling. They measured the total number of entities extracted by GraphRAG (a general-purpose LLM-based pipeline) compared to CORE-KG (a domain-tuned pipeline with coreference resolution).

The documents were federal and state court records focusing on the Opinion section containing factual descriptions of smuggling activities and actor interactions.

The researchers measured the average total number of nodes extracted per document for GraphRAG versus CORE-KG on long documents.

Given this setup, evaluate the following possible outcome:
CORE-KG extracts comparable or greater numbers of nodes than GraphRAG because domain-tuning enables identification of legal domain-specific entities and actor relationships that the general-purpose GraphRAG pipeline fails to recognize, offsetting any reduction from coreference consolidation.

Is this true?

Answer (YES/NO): NO